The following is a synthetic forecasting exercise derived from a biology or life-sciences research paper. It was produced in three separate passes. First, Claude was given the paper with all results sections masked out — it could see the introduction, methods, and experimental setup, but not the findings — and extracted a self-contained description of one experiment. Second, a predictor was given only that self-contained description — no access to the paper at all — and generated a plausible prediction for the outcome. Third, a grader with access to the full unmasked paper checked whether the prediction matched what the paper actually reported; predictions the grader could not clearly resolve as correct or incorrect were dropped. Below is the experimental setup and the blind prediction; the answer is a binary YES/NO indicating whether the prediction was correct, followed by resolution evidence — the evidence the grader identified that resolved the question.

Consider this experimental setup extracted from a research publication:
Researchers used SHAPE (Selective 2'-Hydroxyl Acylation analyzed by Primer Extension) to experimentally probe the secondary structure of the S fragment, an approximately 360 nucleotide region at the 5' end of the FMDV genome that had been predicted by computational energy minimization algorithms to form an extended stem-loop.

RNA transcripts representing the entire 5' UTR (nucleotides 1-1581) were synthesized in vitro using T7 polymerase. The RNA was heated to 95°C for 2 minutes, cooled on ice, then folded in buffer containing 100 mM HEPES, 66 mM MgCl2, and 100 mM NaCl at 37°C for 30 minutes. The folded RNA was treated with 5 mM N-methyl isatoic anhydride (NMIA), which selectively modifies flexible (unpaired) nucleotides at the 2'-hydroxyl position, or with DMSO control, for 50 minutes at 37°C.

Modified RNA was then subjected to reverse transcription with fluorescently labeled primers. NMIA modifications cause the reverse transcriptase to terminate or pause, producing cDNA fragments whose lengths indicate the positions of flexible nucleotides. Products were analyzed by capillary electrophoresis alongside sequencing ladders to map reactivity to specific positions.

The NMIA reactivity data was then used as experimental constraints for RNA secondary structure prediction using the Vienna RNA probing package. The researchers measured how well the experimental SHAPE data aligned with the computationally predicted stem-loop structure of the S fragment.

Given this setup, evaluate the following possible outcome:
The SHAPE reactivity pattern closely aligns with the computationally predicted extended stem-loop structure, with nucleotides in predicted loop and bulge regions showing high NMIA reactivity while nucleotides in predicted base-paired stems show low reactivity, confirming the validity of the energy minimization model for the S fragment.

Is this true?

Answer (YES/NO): YES